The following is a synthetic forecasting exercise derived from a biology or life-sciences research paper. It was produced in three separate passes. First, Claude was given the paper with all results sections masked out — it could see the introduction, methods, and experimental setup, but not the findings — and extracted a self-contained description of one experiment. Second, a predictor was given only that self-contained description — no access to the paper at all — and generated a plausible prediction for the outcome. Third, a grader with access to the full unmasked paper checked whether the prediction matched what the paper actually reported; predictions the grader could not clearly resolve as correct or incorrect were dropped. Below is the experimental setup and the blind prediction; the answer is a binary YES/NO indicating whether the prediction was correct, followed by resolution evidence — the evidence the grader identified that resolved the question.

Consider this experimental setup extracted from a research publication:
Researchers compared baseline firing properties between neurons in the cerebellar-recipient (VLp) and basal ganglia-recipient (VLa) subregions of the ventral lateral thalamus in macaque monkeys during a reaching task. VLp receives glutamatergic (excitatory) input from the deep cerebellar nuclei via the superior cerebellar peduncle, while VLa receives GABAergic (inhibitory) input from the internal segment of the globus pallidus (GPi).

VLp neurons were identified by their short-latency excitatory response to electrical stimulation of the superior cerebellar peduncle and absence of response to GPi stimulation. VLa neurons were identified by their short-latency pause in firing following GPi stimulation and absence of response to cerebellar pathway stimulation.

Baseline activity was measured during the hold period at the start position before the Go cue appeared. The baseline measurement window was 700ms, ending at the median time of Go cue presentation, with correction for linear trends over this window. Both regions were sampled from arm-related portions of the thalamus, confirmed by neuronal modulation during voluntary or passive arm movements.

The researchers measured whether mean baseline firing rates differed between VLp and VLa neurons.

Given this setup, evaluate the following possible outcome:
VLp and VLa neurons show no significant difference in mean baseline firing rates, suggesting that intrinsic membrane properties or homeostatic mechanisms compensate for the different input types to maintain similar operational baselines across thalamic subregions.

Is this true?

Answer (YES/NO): YES